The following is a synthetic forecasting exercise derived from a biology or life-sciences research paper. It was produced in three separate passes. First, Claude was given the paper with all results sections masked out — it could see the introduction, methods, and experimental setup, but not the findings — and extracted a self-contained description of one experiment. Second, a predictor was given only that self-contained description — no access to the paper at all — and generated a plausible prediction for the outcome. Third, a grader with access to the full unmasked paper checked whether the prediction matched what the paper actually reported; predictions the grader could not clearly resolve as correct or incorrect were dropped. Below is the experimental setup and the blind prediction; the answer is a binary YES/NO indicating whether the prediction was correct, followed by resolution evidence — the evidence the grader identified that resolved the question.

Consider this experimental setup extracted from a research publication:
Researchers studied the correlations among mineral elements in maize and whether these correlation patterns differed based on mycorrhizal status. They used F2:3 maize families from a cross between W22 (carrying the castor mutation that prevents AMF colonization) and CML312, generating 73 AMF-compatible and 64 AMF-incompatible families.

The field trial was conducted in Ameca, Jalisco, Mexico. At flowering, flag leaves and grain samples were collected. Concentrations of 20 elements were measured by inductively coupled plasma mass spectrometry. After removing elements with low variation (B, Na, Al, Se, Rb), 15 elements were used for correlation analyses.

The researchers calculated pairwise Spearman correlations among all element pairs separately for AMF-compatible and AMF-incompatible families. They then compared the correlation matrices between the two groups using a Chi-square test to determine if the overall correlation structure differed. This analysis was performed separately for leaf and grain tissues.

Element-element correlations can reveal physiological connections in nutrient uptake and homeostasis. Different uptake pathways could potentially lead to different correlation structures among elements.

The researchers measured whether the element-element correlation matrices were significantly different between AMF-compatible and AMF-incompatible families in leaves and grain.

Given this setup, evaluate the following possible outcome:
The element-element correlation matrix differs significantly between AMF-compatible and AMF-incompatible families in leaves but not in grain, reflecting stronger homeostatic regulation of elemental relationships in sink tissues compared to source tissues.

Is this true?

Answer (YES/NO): YES